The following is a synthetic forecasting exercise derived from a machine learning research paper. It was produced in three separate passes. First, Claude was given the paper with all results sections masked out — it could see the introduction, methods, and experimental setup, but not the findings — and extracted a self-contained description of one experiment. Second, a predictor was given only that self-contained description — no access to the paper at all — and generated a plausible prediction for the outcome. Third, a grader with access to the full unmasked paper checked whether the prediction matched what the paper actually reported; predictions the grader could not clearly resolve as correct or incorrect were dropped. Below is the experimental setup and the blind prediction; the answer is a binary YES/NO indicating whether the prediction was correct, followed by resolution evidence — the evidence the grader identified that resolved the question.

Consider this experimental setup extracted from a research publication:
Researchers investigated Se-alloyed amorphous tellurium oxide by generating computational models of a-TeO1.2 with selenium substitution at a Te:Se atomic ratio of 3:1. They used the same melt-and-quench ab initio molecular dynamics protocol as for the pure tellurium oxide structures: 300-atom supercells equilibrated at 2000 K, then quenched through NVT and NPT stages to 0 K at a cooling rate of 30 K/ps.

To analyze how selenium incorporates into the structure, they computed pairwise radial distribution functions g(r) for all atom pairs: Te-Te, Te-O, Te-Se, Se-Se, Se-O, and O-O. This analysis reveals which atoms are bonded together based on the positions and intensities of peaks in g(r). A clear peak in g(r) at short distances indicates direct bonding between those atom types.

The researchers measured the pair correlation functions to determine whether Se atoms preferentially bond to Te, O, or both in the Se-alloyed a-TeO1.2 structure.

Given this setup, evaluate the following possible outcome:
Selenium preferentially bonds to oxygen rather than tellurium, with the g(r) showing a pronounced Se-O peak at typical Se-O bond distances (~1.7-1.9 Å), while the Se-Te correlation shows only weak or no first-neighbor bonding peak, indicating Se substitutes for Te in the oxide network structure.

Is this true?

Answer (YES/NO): NO